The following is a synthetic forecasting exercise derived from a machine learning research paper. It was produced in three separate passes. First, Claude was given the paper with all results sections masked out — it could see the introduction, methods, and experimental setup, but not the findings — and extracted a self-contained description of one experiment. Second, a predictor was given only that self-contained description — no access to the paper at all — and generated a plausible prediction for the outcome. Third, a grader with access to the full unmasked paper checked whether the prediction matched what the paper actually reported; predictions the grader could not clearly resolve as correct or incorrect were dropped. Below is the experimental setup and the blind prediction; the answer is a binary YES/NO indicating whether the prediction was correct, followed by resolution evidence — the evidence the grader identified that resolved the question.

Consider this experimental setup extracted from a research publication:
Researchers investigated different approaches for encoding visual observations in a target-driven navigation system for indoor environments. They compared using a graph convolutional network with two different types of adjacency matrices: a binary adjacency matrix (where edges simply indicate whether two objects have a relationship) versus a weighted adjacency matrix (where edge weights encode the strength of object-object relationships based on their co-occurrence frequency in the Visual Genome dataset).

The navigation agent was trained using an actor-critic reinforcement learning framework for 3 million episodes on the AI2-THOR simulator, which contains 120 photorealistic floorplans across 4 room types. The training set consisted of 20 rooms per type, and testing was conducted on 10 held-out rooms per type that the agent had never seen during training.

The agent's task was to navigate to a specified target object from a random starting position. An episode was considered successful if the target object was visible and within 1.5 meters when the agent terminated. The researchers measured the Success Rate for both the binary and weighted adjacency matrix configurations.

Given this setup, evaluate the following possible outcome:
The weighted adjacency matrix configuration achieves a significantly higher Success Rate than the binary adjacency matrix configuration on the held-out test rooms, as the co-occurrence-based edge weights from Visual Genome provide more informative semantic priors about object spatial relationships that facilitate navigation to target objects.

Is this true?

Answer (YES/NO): NO